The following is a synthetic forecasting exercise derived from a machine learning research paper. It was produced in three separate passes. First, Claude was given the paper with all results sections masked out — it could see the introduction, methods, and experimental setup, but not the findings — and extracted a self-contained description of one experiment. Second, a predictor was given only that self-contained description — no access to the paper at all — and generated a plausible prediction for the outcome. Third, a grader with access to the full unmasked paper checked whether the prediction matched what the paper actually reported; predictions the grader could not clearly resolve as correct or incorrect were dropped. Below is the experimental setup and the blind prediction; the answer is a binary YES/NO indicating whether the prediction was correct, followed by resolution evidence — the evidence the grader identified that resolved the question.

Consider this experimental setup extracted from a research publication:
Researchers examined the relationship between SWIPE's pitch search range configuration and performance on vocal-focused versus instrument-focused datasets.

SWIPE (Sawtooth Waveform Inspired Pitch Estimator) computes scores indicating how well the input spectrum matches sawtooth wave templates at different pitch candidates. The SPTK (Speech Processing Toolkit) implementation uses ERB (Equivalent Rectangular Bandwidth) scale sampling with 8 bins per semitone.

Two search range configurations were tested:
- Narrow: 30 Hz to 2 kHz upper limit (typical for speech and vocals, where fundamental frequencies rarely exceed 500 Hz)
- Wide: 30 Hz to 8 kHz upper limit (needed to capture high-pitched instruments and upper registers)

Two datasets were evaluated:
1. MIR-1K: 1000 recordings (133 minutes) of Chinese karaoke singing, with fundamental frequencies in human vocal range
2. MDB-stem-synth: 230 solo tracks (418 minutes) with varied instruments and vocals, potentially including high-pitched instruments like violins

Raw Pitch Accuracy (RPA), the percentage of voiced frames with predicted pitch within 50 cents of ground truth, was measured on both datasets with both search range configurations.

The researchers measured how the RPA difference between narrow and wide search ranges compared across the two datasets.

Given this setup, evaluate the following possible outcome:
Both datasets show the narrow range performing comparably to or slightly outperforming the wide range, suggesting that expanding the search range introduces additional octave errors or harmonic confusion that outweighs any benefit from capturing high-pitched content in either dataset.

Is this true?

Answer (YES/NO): NO